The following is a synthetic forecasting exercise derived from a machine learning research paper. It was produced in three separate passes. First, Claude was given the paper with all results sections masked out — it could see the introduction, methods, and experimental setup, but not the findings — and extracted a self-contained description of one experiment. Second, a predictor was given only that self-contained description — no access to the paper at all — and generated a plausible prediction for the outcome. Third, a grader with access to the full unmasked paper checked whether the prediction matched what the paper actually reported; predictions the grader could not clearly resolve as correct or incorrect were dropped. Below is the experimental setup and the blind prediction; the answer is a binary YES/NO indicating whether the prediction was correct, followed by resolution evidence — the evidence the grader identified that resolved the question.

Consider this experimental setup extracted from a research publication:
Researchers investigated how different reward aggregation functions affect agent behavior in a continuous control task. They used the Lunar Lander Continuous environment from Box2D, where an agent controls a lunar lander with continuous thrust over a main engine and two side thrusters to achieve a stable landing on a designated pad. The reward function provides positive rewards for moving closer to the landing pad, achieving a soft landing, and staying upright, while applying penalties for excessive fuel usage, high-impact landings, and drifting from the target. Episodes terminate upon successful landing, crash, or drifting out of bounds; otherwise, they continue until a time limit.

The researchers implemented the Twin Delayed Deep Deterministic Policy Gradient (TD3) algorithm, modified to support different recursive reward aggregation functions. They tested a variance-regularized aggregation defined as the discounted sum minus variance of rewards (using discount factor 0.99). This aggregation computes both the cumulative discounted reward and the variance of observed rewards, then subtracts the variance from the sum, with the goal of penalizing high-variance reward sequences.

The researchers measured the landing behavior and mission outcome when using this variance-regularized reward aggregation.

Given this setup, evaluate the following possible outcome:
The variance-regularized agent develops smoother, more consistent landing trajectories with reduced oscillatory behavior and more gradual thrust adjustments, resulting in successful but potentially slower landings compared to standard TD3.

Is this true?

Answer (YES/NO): NO